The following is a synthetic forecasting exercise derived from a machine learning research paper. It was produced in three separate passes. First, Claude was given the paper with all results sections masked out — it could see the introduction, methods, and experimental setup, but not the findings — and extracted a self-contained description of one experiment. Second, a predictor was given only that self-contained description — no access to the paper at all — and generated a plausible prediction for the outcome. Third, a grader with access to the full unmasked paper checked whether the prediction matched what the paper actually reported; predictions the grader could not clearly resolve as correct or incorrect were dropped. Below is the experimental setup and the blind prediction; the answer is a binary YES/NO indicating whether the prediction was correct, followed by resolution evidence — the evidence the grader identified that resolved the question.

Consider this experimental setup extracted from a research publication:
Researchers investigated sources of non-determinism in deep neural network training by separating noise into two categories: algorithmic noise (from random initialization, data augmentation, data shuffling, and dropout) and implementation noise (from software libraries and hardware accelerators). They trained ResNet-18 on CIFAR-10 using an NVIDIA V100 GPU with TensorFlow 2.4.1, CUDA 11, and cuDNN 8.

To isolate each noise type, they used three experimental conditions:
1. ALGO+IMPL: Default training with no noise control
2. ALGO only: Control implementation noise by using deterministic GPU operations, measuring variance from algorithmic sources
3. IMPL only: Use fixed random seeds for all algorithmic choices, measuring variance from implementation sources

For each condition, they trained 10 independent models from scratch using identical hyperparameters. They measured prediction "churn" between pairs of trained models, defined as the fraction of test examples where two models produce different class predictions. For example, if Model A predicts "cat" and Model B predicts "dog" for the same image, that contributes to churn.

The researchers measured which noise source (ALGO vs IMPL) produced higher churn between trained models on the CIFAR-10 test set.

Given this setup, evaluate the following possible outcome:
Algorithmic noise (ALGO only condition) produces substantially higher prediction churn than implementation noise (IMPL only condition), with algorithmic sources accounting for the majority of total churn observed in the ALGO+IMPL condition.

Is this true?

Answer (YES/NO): NO